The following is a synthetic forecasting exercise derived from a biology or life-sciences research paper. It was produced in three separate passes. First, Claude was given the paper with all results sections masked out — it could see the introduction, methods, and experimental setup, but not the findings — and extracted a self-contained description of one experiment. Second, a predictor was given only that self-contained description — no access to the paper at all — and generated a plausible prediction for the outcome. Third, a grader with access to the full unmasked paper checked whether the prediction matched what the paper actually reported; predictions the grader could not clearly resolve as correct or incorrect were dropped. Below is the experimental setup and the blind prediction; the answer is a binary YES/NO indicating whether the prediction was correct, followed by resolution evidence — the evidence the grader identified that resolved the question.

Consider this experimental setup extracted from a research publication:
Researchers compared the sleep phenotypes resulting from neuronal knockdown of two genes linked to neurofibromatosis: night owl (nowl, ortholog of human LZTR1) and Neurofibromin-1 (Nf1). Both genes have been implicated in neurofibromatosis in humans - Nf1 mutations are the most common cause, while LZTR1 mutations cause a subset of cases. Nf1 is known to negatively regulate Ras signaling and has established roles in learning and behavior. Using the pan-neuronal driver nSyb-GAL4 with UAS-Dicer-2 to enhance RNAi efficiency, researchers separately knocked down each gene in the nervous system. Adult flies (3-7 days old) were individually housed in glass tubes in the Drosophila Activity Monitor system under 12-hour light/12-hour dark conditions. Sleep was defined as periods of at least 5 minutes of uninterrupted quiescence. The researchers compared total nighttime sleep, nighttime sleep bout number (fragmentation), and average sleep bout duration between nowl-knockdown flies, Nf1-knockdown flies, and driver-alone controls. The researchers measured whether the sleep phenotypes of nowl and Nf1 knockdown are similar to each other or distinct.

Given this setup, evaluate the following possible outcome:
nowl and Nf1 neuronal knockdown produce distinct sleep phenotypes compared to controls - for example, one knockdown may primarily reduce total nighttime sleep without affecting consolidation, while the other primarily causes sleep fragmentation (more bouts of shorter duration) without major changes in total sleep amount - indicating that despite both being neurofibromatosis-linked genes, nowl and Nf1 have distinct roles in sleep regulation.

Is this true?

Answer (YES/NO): NO